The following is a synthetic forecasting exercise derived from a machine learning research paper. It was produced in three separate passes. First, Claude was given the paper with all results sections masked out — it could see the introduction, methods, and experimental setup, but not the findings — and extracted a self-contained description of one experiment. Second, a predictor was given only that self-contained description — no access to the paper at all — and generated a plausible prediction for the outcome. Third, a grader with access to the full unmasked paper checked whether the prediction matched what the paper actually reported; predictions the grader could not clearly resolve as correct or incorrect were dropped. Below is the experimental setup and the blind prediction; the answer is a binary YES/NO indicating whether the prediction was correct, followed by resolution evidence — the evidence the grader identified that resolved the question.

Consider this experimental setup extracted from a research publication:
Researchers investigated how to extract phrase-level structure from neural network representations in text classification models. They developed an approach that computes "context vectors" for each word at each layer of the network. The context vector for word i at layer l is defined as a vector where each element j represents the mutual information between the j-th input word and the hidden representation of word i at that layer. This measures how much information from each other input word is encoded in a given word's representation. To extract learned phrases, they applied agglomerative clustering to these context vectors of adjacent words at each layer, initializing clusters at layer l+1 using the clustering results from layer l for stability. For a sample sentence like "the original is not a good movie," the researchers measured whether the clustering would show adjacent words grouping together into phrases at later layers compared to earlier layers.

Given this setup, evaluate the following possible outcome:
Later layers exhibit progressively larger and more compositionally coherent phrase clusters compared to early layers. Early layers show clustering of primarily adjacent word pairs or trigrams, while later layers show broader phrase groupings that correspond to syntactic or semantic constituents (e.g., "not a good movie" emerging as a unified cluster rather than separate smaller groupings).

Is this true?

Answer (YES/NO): NO